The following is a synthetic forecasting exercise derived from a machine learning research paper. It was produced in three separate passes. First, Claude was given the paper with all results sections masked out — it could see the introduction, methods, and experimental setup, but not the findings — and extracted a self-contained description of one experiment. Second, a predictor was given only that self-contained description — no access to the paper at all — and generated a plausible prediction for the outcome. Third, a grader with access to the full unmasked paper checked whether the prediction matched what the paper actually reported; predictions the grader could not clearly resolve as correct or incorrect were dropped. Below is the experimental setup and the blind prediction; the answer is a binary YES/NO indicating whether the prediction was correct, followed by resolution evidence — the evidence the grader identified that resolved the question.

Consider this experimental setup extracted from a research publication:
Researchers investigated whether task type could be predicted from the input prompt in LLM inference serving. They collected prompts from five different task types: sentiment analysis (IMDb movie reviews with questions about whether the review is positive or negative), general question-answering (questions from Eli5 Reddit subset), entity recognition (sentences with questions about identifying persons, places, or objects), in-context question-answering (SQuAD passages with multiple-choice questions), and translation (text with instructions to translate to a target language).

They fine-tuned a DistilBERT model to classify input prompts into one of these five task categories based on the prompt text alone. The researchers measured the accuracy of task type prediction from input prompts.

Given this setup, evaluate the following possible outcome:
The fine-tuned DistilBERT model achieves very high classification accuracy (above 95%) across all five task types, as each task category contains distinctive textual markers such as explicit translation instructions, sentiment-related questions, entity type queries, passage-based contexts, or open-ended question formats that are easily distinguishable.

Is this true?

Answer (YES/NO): NO